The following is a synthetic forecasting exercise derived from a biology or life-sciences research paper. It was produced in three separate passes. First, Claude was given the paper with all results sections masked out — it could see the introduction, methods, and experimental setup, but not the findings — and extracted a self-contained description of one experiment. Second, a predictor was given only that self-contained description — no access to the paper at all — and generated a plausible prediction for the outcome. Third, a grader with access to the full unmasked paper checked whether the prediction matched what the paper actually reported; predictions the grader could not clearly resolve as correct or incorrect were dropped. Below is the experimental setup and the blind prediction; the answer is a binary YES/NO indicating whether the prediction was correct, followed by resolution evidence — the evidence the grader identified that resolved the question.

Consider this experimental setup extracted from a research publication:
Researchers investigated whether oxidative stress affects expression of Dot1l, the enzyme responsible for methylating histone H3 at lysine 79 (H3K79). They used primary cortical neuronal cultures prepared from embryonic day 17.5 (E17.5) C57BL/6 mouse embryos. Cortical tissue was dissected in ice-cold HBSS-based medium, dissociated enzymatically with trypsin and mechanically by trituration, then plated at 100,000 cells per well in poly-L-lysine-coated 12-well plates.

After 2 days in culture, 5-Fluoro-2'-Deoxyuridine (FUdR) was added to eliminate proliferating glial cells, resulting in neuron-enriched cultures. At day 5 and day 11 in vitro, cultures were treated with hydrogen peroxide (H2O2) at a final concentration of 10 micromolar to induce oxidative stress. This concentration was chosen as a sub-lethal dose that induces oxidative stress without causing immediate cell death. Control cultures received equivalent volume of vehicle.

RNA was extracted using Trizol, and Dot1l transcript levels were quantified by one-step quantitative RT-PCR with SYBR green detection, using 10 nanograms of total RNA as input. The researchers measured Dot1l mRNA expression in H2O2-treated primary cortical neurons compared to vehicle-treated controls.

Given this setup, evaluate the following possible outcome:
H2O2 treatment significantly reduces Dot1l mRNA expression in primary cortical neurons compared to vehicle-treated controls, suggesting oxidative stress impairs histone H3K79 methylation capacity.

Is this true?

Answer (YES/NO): NO